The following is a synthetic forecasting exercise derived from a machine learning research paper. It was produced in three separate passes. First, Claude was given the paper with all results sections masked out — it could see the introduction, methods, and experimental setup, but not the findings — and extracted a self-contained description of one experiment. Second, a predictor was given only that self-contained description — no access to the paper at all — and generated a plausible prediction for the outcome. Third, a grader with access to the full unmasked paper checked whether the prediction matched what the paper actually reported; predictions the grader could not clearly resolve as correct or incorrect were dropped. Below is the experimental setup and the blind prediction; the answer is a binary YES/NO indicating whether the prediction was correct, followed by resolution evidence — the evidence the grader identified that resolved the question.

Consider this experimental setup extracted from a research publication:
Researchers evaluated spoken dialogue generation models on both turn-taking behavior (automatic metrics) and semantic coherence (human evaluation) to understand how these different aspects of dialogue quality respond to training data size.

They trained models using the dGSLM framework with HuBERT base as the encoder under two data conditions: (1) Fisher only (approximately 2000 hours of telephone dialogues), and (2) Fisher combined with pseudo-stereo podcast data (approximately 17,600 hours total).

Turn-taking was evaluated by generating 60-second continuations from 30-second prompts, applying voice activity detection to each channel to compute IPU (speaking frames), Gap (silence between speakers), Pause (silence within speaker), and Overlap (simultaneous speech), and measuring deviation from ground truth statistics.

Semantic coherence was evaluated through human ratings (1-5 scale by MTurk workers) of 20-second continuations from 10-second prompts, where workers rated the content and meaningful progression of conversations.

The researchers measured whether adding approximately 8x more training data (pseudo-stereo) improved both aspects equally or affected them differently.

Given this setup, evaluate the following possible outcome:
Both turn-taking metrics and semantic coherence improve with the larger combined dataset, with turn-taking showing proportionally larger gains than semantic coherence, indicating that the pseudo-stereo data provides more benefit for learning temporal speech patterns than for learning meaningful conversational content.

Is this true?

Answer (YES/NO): NO